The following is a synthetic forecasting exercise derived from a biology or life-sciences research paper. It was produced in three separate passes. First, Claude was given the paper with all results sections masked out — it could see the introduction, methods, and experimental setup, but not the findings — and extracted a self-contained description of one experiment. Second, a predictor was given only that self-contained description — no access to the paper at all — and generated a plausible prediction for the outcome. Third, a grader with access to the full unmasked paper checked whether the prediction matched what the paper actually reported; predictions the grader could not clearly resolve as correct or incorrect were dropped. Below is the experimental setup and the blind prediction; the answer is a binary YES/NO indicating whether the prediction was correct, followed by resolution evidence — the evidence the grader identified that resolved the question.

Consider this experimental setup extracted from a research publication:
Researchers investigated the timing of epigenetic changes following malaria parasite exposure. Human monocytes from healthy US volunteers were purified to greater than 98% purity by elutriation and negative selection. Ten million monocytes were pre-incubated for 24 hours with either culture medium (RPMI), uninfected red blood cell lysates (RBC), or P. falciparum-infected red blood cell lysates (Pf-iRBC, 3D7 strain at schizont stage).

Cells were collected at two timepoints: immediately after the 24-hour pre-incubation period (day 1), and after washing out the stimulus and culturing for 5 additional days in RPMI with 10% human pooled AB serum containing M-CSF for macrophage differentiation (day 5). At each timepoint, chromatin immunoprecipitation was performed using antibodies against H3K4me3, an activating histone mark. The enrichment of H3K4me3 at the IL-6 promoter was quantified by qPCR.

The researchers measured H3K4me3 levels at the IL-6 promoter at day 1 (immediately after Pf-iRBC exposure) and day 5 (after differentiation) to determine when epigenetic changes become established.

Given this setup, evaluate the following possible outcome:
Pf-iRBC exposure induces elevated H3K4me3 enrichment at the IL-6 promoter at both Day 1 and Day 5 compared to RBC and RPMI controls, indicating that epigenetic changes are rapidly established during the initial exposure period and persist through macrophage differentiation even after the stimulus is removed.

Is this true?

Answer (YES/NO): YES